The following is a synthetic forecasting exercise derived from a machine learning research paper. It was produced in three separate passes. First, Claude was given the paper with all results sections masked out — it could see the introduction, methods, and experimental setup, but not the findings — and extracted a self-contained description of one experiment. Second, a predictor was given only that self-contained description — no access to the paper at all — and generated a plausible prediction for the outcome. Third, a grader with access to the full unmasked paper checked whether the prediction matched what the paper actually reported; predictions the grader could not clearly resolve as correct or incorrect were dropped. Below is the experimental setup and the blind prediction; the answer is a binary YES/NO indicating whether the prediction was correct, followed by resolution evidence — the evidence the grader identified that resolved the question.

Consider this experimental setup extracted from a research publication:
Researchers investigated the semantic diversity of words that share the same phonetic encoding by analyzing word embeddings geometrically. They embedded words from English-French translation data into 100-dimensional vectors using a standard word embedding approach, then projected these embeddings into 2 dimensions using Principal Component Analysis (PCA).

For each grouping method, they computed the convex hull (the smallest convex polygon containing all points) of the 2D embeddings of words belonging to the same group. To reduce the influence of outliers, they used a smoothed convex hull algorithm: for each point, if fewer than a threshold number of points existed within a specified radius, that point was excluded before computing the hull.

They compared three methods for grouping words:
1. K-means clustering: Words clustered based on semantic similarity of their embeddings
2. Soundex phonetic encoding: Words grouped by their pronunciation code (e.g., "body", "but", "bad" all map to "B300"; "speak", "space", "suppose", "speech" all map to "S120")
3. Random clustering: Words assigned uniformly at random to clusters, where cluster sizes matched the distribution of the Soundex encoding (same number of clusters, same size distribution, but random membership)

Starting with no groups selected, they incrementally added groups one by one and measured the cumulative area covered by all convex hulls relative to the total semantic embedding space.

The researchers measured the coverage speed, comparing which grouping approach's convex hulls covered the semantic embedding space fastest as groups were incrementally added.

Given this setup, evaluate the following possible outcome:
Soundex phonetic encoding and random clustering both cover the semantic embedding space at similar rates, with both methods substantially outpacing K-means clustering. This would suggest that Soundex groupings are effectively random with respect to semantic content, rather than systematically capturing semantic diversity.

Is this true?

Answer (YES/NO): NO